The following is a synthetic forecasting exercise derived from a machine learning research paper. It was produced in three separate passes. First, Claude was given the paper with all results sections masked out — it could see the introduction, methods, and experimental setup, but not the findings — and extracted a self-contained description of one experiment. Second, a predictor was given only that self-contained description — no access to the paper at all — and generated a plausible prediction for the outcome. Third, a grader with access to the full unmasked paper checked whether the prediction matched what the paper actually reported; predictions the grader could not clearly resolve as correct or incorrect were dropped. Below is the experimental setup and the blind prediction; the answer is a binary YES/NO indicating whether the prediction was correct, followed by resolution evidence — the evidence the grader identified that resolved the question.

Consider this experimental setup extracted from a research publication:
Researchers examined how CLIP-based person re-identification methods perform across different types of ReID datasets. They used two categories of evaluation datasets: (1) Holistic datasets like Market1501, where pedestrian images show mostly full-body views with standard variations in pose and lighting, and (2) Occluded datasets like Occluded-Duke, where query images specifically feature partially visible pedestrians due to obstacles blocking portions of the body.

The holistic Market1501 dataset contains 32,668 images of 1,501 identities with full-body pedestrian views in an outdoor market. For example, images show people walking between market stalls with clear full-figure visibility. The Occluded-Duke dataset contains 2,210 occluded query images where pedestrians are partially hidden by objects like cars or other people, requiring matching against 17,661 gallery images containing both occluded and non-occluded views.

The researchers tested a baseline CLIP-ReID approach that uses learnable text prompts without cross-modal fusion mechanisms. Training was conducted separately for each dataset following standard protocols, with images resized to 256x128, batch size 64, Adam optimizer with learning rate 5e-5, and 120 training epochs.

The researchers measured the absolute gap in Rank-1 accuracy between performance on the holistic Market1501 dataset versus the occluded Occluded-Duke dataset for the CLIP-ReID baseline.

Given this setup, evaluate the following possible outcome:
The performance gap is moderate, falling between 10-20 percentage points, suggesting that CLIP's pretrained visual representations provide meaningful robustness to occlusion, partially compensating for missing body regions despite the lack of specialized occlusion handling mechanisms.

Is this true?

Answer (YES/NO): NO